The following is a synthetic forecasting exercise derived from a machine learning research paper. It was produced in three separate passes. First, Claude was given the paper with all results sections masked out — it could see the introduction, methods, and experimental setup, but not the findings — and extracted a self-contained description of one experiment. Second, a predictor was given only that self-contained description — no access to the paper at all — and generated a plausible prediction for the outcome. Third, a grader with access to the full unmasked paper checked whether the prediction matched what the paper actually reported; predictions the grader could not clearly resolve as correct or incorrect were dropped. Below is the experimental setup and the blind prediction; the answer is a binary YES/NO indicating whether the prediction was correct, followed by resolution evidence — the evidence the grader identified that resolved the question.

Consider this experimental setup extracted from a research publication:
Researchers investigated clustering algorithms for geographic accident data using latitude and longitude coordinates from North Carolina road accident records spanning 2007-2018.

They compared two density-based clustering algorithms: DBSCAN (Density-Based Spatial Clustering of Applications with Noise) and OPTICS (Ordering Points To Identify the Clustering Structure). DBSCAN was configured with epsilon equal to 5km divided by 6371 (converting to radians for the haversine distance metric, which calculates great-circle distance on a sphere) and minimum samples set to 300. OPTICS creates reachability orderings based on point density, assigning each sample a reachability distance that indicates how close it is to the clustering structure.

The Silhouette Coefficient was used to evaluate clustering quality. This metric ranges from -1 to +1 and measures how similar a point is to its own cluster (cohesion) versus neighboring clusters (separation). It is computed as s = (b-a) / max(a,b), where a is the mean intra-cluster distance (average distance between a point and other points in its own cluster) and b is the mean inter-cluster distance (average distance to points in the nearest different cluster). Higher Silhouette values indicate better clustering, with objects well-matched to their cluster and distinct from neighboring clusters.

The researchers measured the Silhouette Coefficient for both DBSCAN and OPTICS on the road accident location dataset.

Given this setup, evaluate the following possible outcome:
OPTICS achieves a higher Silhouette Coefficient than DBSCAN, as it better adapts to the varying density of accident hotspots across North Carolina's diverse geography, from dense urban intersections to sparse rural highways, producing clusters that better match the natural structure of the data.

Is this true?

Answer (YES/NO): NO